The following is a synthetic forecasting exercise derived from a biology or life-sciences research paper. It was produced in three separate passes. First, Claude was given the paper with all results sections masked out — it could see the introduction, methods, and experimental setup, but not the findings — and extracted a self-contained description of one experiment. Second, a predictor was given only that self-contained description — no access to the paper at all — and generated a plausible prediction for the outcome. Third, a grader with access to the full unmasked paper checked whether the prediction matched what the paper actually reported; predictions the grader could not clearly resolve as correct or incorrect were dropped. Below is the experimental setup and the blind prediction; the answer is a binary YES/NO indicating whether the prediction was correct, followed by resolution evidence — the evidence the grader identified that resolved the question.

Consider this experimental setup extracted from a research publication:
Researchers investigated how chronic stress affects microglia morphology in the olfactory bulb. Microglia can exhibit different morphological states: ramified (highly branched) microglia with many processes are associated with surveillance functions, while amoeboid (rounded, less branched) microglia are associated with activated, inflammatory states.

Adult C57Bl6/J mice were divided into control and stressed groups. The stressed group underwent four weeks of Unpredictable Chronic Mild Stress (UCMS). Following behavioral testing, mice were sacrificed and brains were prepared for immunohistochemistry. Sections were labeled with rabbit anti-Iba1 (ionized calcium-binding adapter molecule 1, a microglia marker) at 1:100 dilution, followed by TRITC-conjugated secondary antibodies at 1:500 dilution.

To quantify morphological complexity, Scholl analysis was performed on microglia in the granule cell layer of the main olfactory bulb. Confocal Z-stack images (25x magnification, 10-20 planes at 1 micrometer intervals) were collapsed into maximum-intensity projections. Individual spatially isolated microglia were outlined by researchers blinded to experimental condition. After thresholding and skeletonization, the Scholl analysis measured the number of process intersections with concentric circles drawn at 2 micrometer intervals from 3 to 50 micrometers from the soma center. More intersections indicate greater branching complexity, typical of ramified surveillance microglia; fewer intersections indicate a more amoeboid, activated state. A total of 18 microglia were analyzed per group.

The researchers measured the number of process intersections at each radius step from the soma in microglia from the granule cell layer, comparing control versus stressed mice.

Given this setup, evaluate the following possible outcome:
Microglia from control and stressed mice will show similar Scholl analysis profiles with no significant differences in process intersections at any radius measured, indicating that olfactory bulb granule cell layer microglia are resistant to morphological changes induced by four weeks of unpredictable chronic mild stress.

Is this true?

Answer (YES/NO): NO